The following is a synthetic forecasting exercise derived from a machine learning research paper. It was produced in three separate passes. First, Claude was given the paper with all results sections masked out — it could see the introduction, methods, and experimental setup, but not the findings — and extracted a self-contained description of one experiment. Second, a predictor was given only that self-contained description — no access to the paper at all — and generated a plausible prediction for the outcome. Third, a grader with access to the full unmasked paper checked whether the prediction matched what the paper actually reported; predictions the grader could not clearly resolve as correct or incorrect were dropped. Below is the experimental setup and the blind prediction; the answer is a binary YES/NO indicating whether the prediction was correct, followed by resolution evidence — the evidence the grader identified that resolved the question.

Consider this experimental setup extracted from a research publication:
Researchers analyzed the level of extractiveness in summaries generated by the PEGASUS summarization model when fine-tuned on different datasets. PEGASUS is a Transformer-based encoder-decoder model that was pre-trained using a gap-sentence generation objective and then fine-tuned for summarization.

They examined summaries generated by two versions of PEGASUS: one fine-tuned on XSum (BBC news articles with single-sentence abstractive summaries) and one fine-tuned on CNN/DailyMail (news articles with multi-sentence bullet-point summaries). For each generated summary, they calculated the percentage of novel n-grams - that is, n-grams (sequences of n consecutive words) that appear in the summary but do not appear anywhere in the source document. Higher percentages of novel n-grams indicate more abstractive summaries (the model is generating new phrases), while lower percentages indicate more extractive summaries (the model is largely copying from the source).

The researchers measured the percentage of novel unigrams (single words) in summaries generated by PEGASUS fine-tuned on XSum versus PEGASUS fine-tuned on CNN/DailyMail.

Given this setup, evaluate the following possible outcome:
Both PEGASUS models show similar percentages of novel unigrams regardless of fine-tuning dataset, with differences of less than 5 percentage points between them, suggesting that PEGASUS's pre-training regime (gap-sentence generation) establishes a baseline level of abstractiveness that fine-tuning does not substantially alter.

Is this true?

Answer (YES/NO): NO